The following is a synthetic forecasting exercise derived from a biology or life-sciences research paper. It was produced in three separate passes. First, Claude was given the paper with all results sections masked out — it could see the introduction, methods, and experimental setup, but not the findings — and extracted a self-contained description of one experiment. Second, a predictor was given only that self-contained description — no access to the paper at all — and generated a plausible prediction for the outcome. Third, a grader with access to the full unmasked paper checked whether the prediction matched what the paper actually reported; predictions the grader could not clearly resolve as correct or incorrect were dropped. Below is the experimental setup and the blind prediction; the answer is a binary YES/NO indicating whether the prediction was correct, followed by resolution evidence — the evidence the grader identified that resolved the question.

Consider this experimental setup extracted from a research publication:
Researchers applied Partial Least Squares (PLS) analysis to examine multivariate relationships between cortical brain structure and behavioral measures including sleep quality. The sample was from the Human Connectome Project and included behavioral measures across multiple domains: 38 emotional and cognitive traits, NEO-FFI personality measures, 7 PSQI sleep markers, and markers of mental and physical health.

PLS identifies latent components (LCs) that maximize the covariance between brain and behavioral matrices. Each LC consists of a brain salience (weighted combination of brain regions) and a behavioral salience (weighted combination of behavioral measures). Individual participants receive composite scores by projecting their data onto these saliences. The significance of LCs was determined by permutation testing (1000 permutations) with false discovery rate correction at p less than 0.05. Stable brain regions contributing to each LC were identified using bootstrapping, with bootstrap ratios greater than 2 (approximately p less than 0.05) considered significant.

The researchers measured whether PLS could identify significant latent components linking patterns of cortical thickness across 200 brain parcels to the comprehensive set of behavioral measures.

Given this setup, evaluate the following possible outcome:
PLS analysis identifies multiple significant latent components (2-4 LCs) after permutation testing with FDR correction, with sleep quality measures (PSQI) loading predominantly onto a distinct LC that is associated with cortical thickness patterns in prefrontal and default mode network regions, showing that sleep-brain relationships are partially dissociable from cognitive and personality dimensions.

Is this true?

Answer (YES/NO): NO